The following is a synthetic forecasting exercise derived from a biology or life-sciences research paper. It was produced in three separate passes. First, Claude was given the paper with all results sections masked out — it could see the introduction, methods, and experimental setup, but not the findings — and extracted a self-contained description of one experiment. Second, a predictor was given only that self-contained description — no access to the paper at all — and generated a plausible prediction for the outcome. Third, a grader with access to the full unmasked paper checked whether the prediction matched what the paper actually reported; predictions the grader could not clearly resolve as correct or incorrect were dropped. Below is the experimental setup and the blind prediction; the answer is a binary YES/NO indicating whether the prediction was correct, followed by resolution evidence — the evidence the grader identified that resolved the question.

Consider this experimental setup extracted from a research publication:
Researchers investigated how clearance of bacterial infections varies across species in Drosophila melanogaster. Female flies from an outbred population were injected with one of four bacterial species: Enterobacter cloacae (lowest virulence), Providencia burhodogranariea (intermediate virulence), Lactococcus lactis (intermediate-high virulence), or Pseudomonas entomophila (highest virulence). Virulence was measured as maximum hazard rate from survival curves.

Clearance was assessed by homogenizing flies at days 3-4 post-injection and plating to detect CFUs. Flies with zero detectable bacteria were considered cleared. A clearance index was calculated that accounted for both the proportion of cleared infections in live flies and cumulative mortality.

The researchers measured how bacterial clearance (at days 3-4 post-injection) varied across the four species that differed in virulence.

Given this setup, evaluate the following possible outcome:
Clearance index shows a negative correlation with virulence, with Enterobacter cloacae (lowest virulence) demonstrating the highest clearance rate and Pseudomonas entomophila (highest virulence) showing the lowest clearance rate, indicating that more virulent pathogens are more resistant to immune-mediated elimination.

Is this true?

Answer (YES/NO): NO